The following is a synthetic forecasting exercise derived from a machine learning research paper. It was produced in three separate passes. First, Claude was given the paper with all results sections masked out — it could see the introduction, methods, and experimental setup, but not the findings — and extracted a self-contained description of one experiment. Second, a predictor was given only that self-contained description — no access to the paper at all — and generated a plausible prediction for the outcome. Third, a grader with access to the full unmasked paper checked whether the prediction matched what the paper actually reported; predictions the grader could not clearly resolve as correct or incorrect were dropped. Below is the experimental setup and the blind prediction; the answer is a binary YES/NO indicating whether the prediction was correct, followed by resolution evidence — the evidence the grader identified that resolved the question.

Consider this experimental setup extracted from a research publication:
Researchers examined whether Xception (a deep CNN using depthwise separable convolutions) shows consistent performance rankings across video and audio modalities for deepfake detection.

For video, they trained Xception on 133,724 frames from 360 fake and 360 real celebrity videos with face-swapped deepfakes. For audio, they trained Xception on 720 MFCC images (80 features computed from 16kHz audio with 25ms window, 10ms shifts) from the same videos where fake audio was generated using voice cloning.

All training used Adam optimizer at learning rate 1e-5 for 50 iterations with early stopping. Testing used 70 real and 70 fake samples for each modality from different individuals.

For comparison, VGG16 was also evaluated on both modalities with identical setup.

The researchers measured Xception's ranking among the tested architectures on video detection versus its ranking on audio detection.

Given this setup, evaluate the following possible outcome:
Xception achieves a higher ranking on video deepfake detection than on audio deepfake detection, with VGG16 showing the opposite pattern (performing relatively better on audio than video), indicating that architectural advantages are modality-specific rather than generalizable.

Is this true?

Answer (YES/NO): NO